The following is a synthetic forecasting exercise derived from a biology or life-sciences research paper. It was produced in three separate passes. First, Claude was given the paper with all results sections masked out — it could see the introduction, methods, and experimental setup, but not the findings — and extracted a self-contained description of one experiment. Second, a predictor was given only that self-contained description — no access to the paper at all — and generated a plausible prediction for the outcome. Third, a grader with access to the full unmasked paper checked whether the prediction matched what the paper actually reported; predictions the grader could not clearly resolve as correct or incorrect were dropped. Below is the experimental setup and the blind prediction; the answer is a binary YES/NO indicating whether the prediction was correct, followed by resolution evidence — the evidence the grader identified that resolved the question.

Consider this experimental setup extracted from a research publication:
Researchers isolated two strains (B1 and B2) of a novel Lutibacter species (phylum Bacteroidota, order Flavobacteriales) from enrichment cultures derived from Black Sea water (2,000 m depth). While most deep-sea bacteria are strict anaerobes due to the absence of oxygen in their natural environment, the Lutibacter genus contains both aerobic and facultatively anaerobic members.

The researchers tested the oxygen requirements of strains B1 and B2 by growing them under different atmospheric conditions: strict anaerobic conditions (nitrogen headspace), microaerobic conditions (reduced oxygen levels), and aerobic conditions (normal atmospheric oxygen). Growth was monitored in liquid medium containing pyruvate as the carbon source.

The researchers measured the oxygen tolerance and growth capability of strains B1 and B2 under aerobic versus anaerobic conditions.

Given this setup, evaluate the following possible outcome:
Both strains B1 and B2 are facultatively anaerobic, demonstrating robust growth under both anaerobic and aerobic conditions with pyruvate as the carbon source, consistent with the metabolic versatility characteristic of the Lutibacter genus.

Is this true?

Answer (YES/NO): YES